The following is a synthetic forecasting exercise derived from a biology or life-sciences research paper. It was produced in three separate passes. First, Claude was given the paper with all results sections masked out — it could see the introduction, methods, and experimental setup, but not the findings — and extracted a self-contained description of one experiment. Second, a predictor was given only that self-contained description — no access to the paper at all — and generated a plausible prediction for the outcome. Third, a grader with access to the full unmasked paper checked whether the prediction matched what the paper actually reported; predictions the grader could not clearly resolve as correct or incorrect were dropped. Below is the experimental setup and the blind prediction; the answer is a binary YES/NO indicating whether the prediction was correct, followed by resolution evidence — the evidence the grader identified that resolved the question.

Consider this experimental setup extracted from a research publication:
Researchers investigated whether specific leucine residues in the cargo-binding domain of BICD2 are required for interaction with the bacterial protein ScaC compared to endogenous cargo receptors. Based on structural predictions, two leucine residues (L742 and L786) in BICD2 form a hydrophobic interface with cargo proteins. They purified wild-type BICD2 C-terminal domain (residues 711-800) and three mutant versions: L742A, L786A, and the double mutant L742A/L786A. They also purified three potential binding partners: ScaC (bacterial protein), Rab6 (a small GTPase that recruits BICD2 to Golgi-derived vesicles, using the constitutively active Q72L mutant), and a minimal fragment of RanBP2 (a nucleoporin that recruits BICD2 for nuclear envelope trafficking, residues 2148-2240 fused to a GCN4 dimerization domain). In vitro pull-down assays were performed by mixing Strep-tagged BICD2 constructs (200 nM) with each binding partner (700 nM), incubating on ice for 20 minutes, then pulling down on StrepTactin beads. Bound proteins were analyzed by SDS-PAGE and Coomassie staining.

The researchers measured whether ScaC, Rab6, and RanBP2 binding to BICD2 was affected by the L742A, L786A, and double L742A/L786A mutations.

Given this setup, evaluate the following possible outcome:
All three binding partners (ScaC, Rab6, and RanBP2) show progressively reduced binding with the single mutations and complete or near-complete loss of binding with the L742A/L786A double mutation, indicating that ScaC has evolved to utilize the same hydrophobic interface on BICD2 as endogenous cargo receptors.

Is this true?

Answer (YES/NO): NO